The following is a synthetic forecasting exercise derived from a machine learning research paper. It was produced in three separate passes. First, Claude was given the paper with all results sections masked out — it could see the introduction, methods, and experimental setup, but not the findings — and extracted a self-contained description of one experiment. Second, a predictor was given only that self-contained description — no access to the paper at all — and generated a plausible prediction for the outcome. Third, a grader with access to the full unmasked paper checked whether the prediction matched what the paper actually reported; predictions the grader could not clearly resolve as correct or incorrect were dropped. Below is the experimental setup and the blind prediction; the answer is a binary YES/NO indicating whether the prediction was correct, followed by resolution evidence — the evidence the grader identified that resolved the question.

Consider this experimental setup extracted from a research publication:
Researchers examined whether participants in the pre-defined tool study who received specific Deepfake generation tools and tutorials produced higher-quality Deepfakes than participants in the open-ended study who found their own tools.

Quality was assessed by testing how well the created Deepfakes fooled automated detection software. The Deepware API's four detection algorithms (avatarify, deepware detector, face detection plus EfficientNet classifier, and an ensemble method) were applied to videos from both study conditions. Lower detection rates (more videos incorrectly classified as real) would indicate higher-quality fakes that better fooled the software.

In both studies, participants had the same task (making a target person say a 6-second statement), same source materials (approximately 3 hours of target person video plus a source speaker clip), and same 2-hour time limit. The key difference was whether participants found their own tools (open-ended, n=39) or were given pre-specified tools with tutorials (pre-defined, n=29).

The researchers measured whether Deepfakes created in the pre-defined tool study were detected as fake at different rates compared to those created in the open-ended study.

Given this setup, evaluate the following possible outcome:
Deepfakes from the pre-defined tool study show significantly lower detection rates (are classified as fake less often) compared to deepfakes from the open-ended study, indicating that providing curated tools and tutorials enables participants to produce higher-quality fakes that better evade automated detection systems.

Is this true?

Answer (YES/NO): NO